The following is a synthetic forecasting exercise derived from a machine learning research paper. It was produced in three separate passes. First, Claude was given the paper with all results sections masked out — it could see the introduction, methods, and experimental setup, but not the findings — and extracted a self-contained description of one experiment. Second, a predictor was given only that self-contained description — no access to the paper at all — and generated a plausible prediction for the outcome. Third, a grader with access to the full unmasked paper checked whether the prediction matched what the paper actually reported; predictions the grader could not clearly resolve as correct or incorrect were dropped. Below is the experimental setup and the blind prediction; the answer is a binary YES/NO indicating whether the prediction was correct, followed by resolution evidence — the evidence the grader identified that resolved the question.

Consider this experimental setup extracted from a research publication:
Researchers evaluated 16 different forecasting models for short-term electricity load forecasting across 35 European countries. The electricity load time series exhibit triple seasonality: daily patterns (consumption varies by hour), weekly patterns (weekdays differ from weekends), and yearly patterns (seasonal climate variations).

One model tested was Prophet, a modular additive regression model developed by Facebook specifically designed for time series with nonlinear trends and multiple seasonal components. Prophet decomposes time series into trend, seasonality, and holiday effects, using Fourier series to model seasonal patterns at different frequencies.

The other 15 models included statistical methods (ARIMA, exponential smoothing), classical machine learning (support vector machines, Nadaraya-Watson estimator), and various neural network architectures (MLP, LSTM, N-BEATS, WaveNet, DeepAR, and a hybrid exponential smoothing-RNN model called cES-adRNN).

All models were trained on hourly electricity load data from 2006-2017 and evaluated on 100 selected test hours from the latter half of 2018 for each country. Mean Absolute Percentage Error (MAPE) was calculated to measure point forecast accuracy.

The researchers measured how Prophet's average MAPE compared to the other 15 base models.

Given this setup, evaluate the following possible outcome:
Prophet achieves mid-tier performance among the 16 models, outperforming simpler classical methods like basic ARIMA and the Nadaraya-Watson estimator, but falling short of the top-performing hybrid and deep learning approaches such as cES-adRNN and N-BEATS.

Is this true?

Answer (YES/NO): NO